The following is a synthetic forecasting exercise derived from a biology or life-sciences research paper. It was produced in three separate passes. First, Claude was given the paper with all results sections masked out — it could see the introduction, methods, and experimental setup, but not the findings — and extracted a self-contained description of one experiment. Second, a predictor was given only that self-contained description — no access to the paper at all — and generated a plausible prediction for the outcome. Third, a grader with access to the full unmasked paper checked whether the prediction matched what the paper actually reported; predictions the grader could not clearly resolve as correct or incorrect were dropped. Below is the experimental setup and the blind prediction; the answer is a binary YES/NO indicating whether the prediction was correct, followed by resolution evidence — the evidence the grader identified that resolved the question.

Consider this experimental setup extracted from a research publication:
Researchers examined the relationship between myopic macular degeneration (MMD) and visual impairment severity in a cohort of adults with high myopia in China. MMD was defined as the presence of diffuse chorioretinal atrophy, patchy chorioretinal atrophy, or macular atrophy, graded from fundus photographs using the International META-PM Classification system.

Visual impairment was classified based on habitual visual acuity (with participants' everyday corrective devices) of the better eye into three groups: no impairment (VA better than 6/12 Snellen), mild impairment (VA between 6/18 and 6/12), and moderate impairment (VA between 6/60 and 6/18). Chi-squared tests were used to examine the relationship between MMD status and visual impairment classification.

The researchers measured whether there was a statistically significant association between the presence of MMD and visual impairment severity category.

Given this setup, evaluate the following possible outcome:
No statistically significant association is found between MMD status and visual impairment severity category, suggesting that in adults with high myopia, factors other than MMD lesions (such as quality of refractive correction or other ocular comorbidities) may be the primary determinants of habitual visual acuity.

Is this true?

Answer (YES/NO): NO